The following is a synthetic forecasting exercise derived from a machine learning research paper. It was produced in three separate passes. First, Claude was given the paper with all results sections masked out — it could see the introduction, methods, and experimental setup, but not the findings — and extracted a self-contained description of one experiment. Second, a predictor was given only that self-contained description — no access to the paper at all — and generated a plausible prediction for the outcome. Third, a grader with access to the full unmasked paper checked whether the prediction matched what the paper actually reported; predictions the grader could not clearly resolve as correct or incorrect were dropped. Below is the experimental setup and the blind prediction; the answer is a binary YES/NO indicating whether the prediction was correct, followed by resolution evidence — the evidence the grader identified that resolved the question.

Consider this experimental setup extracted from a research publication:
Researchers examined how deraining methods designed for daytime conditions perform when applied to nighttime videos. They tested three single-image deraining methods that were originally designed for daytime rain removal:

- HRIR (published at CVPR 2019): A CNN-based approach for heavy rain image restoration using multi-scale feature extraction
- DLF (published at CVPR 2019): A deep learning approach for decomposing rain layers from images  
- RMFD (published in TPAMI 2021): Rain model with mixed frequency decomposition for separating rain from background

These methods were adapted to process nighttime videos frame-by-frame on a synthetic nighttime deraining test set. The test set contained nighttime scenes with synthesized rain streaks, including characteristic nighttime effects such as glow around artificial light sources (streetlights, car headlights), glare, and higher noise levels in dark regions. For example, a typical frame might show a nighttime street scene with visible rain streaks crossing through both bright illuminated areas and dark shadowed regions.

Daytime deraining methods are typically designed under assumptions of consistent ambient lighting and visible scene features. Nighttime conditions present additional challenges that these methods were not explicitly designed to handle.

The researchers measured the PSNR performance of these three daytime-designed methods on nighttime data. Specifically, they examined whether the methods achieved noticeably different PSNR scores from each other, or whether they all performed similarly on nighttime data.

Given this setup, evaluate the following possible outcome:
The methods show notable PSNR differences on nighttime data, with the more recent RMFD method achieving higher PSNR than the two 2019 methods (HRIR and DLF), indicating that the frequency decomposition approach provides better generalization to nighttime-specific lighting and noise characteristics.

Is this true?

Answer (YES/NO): NO